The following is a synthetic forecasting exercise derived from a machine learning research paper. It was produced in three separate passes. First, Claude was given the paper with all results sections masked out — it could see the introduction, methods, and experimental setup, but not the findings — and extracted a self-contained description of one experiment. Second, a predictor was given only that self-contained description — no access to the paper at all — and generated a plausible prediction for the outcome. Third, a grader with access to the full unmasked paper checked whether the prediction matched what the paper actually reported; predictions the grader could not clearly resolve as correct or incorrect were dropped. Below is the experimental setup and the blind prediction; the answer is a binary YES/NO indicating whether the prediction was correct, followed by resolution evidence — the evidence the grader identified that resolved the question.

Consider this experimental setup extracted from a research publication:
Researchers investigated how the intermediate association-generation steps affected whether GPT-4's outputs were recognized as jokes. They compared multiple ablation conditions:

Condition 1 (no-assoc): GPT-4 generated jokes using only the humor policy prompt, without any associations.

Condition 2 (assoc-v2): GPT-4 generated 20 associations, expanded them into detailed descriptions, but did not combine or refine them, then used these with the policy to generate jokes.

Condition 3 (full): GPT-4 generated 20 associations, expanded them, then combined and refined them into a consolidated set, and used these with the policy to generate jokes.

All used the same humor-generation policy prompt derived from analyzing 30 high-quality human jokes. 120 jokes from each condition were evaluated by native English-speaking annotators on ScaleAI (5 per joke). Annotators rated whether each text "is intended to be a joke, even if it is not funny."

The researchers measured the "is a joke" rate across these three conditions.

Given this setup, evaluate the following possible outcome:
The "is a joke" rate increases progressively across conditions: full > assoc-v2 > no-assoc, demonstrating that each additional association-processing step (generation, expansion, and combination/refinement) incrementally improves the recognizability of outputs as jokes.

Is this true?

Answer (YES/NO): NO